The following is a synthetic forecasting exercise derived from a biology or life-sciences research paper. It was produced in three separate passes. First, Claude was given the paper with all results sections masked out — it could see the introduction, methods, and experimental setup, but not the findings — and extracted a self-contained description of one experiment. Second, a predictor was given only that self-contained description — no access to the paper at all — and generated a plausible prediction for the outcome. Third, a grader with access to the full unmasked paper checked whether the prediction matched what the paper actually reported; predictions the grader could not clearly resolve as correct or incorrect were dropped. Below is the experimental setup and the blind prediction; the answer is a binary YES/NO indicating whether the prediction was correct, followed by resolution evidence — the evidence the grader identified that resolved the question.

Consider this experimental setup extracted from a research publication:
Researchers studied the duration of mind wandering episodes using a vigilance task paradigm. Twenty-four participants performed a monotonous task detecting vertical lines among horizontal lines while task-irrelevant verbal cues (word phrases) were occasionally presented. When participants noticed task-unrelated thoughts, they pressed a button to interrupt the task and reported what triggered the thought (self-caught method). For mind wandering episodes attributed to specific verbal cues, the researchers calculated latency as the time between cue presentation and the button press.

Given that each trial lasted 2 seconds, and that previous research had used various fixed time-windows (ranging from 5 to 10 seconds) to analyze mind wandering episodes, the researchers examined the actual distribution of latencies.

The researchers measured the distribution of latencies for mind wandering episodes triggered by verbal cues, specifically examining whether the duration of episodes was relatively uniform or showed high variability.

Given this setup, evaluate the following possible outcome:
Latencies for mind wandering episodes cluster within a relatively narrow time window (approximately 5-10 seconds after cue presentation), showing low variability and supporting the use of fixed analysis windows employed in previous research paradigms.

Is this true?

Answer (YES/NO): NO